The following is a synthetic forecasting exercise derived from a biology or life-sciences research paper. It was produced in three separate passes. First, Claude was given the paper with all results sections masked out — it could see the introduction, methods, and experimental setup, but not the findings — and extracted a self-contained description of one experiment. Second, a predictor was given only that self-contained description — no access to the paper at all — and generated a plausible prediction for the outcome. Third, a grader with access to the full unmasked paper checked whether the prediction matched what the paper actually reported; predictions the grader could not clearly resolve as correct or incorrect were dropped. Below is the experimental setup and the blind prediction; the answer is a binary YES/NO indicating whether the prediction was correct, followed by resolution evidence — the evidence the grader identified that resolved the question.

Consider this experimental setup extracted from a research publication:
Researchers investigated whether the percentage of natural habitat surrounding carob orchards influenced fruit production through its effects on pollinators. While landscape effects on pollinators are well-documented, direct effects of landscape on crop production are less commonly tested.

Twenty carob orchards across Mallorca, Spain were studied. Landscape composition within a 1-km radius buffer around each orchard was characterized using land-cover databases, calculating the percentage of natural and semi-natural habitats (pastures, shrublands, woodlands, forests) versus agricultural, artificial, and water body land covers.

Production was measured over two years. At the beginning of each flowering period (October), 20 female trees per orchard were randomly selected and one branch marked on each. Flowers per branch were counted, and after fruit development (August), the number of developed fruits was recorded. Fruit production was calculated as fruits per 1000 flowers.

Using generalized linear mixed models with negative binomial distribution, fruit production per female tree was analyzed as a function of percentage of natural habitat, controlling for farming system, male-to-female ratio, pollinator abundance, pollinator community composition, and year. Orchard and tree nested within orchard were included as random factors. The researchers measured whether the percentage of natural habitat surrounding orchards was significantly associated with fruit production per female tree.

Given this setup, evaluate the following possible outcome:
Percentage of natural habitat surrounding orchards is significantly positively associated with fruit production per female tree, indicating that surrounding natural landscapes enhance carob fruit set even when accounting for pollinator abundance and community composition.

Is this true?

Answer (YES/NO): NO